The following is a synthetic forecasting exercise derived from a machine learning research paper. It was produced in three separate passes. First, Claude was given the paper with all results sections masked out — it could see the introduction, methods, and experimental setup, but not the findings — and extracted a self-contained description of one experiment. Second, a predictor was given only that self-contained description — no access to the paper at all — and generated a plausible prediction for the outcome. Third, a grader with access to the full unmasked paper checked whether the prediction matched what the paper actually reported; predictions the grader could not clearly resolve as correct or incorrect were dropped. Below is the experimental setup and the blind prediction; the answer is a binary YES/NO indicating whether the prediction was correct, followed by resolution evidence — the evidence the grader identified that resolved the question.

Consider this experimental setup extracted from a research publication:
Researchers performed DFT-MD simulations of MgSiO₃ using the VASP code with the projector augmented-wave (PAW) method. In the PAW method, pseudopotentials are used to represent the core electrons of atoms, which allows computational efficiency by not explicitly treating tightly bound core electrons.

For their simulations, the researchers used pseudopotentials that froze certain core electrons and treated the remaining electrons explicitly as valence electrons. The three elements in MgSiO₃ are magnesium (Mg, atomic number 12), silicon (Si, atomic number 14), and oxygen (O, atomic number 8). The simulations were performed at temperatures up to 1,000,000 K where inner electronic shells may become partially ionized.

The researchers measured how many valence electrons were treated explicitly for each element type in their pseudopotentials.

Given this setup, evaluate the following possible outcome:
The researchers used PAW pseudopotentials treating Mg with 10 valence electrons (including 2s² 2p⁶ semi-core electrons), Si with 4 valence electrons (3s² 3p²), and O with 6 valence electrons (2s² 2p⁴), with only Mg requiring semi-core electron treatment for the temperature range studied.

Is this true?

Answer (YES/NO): NO